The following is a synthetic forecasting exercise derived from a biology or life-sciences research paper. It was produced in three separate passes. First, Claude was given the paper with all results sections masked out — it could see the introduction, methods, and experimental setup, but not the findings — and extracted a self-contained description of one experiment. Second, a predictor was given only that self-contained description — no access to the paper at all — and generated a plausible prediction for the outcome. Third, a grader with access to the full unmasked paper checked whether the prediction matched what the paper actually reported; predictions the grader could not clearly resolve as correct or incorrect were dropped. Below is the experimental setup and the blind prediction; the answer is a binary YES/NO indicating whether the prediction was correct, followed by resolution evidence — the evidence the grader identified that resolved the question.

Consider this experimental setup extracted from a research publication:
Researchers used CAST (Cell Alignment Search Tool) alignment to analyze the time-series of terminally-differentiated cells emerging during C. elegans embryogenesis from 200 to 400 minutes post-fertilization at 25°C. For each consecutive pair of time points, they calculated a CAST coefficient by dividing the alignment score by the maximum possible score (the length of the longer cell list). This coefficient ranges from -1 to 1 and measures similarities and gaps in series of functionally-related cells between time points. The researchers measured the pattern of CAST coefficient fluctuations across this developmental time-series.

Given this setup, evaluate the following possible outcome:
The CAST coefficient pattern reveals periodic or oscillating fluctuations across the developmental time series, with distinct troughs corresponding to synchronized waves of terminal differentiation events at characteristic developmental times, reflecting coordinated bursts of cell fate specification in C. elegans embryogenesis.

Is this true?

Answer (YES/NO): NO